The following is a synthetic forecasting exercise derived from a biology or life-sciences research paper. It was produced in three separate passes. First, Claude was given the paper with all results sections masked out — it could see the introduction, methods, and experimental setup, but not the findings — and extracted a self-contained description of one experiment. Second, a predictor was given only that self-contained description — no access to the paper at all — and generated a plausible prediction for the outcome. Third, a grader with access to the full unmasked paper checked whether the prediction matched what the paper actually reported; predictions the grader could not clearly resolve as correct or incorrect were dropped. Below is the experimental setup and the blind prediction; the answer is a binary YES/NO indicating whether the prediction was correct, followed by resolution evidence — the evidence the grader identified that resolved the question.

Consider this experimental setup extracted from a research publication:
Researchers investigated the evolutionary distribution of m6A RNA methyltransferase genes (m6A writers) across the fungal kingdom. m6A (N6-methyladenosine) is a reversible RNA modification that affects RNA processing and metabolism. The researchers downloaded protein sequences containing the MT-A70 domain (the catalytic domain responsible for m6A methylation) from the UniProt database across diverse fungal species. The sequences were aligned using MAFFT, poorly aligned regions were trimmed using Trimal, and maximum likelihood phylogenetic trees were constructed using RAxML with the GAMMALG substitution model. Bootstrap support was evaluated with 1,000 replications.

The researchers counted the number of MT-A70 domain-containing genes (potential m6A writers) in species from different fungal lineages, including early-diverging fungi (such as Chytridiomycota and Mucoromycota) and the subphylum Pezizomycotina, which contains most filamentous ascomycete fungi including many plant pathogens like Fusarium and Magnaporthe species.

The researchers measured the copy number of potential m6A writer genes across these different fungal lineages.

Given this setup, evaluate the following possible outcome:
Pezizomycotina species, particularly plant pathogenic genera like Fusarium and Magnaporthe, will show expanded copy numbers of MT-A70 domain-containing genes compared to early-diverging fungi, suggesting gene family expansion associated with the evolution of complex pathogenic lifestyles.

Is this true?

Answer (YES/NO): NO